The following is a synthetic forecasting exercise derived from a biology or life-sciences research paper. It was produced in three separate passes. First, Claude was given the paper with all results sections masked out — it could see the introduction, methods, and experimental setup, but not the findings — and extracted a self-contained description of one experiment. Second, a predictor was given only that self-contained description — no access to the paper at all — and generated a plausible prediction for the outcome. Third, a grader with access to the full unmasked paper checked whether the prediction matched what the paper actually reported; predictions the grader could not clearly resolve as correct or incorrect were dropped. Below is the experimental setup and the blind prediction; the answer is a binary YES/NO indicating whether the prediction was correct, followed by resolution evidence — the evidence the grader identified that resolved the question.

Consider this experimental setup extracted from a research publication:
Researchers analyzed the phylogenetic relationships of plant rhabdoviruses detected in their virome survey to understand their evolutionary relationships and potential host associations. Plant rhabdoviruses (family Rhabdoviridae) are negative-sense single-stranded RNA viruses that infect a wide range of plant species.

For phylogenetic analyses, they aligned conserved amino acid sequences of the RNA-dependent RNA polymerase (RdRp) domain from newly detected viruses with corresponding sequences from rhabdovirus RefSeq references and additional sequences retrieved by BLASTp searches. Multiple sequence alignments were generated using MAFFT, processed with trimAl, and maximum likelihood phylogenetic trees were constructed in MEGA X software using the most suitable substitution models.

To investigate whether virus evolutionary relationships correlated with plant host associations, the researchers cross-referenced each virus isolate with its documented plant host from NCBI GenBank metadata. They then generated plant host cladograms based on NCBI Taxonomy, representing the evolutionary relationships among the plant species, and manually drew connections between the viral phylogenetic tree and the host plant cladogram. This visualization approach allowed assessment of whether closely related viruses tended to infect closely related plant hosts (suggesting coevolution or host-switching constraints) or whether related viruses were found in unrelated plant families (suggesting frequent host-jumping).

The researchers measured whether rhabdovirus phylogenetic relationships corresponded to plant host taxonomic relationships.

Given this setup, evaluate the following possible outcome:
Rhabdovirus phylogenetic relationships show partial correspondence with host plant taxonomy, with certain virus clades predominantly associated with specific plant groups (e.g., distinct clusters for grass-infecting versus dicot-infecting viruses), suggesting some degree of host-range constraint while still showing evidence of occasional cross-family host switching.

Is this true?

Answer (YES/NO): YES